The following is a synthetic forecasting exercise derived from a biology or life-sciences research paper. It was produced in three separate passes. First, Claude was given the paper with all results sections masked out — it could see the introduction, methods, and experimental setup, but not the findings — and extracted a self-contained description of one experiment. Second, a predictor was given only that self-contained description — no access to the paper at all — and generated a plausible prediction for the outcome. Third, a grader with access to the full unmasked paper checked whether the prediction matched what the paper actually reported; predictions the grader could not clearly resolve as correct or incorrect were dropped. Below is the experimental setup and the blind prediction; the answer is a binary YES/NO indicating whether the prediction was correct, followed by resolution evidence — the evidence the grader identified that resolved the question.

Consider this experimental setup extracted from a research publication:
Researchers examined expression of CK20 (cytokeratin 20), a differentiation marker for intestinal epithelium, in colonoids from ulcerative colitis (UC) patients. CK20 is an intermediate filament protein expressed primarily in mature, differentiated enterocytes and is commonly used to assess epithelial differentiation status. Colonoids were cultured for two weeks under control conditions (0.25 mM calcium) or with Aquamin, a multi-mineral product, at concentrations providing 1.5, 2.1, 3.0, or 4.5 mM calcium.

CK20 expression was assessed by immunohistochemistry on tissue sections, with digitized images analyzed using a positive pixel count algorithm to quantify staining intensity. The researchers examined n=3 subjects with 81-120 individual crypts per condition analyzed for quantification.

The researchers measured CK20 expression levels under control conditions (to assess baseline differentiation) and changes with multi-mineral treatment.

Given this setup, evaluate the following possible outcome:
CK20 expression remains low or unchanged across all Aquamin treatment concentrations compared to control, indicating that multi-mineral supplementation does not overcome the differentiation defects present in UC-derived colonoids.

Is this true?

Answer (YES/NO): NO